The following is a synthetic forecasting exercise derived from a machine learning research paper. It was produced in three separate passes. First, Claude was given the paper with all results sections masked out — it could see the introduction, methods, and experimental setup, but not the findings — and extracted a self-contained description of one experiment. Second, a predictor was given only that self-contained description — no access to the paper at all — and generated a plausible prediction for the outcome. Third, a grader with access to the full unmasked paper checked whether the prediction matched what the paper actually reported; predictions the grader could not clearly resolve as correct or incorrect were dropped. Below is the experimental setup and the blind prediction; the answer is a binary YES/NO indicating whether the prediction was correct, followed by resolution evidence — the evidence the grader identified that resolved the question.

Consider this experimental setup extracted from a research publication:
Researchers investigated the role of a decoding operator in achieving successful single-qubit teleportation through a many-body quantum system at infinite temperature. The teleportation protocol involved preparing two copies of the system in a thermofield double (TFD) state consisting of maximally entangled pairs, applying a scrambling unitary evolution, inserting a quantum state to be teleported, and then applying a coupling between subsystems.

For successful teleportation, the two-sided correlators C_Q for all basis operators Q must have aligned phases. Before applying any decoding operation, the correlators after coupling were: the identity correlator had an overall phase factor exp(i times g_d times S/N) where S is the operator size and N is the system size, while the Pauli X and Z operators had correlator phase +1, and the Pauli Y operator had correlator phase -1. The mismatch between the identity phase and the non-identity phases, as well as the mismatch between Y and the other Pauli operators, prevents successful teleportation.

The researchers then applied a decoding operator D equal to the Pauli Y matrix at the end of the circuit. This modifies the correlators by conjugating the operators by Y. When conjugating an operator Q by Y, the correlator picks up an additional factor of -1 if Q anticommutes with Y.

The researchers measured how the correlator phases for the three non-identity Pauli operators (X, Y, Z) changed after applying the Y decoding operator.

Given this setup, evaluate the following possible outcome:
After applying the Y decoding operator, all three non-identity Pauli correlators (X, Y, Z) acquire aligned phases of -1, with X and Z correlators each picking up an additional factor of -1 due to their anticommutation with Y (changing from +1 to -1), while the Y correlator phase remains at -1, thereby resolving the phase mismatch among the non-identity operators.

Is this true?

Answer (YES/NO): YES